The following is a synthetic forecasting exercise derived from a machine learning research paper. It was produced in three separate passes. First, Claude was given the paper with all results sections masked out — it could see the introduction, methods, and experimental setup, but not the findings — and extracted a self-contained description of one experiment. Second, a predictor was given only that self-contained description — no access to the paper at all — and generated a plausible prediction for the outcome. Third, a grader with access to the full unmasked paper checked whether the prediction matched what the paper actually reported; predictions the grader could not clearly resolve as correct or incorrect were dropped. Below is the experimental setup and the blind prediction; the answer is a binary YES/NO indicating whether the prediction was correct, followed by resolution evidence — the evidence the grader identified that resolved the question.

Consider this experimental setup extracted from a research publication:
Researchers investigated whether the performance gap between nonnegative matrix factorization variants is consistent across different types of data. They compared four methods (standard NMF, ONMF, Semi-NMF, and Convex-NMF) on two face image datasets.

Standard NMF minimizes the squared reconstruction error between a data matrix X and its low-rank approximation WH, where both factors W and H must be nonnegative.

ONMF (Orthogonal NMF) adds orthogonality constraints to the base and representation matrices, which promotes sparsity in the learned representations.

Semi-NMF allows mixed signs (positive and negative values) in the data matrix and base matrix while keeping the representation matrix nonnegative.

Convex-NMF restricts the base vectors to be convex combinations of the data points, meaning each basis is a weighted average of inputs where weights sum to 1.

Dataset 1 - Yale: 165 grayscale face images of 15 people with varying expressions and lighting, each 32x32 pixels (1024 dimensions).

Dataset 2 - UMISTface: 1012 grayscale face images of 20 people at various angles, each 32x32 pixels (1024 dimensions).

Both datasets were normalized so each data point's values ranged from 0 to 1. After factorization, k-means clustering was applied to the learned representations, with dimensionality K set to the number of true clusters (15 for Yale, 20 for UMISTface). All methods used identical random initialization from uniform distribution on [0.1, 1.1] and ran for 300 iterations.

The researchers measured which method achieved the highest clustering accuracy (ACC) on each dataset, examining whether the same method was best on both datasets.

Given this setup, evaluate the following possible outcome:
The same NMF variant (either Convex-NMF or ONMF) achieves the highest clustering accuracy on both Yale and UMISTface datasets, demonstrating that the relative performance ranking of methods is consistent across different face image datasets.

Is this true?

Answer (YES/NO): NO